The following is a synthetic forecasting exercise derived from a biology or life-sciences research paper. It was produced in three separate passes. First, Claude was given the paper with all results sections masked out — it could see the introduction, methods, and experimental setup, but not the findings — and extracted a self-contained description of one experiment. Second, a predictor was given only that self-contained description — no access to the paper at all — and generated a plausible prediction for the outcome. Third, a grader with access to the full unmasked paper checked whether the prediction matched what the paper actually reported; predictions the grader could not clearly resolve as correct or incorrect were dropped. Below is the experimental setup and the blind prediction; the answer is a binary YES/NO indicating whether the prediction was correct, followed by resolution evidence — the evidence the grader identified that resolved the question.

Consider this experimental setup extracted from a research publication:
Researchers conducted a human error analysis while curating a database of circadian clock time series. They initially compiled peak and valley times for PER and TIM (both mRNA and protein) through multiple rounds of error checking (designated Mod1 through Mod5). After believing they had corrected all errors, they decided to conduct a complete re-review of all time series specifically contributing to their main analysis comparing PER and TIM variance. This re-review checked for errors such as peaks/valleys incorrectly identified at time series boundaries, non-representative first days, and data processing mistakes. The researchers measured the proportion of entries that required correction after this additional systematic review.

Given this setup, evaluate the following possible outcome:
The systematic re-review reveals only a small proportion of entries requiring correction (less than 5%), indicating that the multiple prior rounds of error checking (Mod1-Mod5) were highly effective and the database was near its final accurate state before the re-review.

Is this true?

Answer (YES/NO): NO